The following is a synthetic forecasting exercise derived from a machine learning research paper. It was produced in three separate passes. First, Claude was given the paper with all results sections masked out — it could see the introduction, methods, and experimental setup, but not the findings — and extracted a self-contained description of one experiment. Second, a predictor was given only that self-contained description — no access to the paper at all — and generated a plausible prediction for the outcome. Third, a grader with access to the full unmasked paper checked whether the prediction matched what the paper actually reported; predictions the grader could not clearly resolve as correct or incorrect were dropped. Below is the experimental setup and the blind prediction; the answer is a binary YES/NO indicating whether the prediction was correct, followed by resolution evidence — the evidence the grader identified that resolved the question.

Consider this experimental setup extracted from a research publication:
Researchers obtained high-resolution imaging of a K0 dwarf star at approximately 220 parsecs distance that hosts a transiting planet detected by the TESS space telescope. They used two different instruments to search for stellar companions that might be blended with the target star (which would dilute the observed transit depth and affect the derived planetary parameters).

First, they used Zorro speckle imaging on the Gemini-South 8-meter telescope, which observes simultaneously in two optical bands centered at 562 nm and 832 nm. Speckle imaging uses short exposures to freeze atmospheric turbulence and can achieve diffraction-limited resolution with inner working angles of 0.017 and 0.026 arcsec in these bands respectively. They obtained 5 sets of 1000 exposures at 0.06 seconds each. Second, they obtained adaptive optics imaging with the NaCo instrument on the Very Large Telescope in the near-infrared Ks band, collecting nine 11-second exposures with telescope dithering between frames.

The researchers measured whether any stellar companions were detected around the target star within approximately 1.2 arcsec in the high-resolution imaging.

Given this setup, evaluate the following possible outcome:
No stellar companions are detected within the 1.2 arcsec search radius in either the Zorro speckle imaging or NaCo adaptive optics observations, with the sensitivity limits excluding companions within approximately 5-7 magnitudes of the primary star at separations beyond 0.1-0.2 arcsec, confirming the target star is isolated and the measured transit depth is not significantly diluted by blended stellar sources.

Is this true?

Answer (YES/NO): YES